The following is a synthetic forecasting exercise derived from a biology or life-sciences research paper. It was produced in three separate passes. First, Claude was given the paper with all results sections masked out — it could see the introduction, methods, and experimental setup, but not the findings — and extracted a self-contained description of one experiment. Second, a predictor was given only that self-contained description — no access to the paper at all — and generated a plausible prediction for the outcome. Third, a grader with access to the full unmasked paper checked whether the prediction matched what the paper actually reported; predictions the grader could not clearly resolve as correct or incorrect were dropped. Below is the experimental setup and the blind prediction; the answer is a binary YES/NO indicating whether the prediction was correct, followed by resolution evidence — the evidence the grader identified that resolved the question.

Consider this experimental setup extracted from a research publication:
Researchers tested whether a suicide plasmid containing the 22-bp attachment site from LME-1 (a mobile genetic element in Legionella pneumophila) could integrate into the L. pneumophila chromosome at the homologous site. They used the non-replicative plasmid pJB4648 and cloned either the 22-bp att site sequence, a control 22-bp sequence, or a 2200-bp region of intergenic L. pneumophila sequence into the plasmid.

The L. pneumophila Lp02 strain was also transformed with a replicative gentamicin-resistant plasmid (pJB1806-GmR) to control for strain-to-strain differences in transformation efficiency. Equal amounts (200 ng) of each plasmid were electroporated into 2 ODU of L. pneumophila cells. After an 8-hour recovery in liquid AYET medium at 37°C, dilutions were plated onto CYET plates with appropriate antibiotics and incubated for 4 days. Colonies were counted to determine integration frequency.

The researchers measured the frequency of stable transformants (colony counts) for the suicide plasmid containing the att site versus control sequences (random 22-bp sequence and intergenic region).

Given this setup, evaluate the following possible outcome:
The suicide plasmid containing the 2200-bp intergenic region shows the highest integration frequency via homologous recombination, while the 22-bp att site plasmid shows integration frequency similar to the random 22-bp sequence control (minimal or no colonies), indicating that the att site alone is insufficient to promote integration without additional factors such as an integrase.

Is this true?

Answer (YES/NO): NO